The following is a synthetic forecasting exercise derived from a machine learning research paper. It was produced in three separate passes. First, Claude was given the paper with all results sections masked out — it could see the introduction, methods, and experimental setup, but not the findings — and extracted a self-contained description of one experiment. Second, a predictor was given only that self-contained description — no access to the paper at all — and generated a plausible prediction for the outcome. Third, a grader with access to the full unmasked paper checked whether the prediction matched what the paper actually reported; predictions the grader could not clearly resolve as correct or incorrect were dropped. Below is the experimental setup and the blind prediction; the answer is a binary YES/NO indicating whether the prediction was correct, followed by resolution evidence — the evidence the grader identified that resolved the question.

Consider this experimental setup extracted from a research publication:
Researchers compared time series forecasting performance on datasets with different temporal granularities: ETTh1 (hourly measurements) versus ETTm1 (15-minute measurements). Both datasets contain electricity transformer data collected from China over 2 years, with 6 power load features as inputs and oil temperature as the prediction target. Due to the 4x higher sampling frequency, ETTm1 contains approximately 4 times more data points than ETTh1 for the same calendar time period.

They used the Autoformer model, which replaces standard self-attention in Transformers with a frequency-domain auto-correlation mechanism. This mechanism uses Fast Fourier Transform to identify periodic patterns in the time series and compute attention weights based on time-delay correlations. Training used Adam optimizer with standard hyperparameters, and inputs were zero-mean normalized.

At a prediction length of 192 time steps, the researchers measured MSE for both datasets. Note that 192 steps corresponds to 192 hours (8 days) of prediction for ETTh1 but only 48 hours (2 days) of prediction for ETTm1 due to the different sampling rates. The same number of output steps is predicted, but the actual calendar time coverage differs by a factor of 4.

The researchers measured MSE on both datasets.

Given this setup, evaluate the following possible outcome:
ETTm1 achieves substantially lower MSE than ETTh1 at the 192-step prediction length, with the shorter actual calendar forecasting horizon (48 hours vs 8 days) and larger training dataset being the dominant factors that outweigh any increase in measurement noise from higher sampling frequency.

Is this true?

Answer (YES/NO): NO